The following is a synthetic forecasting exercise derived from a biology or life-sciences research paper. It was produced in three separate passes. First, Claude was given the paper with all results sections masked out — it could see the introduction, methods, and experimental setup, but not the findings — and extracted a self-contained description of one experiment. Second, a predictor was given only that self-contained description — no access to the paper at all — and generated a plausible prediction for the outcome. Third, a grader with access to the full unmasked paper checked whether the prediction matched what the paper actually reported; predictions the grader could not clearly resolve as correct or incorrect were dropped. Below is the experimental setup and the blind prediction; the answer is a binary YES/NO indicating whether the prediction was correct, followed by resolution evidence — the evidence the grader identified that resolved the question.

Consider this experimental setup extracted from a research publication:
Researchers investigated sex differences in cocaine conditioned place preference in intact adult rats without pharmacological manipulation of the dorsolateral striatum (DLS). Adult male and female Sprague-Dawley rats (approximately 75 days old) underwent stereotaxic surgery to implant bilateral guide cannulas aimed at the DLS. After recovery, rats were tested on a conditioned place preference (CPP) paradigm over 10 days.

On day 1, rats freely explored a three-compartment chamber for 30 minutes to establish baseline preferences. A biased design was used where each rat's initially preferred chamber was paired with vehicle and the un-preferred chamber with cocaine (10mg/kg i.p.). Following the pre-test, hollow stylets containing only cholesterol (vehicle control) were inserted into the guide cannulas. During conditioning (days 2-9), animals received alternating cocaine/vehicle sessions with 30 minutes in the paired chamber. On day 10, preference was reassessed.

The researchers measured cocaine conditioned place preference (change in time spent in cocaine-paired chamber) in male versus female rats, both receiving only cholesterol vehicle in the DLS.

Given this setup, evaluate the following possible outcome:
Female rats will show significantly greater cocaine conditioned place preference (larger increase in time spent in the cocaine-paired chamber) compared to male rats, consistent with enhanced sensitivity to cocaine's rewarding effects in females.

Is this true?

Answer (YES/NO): NO